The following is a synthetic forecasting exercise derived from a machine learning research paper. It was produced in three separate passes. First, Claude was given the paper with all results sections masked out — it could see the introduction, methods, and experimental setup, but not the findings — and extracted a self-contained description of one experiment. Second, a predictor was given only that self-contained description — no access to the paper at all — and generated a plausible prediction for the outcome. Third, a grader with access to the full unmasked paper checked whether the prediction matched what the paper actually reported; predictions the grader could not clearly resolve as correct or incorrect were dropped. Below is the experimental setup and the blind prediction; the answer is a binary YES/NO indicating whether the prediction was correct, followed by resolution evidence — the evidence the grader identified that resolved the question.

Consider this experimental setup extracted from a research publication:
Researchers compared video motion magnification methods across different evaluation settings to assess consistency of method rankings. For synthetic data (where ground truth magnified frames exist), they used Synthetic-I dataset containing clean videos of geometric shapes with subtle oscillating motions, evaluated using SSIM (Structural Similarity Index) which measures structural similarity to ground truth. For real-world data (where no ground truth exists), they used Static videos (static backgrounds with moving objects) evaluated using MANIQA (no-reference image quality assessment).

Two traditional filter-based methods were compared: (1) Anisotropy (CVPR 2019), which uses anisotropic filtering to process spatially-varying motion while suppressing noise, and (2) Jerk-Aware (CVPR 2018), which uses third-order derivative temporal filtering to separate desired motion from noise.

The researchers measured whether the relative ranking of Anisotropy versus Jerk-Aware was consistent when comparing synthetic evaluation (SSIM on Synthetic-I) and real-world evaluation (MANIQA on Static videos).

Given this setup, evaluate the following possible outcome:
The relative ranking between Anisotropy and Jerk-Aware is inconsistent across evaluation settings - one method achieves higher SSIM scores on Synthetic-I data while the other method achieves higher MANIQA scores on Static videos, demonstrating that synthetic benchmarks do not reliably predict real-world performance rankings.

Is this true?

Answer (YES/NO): NO